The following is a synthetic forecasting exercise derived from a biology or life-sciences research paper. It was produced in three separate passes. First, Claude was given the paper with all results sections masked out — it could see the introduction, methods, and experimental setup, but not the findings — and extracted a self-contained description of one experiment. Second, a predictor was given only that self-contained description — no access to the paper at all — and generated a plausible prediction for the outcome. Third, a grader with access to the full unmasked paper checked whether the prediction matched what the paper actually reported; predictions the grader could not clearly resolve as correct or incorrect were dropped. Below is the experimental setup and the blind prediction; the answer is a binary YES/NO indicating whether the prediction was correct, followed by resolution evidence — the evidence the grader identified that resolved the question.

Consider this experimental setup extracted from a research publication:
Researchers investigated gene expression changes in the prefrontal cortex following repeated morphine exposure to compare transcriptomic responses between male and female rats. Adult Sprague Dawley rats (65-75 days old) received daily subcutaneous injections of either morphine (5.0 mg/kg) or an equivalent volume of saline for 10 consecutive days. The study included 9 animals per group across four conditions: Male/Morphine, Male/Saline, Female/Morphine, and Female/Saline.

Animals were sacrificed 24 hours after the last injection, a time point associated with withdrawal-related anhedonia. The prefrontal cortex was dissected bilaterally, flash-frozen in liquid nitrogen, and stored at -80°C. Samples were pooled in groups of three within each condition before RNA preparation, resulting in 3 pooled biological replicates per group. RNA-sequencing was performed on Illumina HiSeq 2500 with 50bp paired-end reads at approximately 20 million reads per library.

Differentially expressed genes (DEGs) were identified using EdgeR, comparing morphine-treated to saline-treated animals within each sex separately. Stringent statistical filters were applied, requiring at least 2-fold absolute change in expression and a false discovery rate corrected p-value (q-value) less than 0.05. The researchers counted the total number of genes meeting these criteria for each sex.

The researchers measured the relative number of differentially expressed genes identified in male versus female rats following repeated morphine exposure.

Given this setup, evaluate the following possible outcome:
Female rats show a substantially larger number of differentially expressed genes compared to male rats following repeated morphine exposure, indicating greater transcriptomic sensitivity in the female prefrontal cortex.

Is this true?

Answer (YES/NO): NO